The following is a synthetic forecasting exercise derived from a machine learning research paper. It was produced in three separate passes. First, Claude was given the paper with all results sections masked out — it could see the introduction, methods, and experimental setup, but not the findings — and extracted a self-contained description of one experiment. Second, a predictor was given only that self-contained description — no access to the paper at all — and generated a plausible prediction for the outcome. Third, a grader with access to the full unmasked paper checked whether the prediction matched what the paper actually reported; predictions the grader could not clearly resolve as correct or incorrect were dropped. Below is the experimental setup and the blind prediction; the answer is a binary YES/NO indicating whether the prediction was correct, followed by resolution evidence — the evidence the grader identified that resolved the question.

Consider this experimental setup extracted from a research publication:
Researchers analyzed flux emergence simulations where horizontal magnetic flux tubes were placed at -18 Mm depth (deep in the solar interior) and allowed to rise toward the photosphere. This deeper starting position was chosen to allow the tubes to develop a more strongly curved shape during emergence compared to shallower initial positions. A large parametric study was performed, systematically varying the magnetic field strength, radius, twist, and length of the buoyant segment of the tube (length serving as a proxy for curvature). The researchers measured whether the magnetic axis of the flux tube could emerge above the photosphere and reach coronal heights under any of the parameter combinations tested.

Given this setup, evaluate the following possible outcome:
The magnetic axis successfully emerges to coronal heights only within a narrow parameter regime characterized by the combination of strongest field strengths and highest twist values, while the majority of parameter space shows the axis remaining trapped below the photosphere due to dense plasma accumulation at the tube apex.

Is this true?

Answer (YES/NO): NO